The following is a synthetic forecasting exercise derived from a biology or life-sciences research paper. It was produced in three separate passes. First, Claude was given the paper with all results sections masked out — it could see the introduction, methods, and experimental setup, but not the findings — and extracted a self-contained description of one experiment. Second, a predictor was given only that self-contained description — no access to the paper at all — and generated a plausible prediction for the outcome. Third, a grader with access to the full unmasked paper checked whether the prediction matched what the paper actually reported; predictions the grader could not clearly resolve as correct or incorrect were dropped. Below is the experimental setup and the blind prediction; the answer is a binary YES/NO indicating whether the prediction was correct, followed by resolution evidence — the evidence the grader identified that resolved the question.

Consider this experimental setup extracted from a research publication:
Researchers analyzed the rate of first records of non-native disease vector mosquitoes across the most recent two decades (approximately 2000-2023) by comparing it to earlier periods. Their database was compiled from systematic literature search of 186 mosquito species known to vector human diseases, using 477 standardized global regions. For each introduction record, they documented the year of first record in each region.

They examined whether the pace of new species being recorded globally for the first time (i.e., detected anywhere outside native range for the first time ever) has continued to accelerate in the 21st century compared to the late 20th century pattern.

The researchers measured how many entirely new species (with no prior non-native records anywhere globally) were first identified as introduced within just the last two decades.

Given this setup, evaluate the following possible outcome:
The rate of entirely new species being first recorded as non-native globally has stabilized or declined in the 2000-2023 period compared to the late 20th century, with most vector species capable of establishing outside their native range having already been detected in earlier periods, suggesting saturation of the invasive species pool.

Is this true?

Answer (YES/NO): NO